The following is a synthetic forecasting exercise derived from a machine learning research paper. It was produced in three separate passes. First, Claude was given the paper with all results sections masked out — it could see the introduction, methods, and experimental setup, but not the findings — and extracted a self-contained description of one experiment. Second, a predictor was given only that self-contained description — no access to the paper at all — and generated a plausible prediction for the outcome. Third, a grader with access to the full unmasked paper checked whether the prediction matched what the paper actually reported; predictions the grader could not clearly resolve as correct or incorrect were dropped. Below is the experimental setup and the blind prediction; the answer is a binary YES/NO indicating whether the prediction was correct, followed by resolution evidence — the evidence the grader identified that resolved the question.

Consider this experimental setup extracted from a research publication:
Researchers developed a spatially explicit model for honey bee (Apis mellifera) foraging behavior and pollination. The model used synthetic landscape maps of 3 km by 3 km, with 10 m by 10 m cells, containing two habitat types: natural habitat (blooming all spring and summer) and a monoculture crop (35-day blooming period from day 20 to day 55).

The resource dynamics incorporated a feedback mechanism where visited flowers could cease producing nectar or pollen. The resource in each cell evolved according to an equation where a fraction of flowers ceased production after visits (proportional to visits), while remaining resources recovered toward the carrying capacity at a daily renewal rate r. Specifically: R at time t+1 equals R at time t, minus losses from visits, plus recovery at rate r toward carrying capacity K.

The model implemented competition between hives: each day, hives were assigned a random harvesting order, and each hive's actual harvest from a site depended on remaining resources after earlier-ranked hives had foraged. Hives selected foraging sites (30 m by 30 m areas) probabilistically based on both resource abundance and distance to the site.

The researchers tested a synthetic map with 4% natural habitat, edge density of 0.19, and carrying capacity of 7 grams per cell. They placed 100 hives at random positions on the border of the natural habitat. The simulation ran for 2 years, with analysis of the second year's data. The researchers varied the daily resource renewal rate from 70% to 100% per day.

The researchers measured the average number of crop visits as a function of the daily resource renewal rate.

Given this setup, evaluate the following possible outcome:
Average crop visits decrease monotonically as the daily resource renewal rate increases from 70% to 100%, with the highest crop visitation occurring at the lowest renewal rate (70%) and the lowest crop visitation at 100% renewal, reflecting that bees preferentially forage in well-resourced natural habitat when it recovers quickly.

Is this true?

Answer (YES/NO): NO